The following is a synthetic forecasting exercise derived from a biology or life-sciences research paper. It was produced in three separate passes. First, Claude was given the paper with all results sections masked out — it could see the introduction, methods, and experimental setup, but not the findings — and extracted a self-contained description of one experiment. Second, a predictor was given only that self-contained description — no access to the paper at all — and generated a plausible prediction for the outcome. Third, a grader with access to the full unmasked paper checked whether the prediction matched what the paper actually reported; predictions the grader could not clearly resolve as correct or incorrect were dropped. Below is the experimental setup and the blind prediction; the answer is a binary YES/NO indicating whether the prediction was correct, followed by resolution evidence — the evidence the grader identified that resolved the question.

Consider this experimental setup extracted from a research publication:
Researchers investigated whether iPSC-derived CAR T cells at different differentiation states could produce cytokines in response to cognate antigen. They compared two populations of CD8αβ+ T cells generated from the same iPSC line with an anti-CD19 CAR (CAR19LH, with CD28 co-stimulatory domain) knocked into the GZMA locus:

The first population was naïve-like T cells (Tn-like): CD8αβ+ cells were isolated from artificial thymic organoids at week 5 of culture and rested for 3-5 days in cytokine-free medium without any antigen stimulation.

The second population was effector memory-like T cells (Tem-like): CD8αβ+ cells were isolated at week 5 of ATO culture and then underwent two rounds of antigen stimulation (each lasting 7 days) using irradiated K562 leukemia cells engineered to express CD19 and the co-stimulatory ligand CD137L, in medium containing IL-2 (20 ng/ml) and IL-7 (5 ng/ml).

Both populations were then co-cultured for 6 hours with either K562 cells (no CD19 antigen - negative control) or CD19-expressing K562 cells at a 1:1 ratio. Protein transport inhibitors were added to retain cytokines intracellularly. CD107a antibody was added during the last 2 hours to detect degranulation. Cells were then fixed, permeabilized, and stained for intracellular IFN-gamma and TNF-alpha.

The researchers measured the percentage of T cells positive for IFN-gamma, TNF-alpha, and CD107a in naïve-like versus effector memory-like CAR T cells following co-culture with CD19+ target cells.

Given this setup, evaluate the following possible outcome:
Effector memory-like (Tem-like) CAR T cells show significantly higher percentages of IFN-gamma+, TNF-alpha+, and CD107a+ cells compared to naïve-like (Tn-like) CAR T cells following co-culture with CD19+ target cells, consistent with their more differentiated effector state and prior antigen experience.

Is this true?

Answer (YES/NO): NO